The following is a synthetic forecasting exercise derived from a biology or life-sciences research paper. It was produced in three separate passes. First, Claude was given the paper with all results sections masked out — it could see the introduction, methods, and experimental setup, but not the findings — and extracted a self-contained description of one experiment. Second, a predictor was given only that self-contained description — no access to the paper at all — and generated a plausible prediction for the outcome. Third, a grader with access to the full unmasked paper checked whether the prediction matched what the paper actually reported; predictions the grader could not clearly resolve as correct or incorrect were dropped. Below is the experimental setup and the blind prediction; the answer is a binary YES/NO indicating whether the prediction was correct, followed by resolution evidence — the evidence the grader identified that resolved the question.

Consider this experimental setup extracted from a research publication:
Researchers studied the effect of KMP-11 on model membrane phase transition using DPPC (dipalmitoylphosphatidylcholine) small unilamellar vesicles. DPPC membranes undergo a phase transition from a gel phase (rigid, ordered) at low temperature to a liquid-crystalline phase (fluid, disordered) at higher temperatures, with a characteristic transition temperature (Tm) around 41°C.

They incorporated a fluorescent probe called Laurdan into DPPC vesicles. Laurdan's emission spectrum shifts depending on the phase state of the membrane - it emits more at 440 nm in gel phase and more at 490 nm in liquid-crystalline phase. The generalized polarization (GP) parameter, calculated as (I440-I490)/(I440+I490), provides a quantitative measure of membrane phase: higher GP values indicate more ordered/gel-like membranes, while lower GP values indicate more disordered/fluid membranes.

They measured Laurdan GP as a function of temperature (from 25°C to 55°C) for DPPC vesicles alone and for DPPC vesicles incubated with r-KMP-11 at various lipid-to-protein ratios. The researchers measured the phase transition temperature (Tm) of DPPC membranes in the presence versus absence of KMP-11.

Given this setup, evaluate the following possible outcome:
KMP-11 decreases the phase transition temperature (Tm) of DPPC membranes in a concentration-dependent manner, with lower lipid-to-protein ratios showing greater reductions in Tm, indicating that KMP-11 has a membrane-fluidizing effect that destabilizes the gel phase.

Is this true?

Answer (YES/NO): YES